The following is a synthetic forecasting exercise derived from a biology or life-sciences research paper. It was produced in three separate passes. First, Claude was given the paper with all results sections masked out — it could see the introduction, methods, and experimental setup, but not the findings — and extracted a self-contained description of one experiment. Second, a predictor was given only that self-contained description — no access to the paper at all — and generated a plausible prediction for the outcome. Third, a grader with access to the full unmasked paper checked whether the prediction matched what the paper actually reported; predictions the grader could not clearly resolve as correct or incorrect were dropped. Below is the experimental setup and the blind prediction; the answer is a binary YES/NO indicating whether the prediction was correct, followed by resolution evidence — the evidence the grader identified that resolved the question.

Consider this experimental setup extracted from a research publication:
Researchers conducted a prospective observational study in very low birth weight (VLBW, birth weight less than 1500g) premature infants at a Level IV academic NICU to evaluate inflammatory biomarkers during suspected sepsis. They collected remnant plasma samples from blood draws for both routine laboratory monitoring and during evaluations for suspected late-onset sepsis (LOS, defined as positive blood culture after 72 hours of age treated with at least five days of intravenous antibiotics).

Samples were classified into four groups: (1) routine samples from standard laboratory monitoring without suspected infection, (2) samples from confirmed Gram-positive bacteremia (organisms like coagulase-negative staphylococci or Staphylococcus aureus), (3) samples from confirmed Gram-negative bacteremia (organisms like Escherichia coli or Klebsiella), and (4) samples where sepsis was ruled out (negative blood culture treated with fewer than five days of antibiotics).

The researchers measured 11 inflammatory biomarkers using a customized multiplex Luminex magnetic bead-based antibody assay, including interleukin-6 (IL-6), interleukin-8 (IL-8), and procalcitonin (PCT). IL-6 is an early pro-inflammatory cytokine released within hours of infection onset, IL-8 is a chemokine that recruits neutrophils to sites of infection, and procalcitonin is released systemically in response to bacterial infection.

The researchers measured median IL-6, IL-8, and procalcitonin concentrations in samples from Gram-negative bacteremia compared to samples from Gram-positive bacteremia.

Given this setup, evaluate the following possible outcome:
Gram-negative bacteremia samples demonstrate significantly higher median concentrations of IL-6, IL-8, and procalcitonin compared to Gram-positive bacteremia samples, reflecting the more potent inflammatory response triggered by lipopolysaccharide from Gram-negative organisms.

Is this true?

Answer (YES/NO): NO